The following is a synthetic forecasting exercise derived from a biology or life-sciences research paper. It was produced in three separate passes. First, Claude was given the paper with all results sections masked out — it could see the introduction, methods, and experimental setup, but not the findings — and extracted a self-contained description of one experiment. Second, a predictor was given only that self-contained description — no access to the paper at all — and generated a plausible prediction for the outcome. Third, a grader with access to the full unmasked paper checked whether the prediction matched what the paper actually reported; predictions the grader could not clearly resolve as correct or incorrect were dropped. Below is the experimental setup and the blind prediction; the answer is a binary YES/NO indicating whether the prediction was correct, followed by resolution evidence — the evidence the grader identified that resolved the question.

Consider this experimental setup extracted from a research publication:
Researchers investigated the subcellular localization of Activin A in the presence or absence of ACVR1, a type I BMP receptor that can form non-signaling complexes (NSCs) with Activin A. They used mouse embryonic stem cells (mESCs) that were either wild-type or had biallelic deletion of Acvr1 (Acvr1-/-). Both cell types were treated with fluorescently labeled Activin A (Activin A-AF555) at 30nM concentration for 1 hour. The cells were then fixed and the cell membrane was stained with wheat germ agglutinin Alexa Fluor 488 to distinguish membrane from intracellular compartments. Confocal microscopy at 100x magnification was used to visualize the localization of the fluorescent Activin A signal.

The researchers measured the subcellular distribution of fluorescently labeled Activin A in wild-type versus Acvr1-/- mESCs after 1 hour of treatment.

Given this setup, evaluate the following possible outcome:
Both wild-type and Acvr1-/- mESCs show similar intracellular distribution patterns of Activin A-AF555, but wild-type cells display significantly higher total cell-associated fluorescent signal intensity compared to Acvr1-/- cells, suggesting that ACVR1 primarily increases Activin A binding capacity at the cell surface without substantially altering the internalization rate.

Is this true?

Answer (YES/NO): NO